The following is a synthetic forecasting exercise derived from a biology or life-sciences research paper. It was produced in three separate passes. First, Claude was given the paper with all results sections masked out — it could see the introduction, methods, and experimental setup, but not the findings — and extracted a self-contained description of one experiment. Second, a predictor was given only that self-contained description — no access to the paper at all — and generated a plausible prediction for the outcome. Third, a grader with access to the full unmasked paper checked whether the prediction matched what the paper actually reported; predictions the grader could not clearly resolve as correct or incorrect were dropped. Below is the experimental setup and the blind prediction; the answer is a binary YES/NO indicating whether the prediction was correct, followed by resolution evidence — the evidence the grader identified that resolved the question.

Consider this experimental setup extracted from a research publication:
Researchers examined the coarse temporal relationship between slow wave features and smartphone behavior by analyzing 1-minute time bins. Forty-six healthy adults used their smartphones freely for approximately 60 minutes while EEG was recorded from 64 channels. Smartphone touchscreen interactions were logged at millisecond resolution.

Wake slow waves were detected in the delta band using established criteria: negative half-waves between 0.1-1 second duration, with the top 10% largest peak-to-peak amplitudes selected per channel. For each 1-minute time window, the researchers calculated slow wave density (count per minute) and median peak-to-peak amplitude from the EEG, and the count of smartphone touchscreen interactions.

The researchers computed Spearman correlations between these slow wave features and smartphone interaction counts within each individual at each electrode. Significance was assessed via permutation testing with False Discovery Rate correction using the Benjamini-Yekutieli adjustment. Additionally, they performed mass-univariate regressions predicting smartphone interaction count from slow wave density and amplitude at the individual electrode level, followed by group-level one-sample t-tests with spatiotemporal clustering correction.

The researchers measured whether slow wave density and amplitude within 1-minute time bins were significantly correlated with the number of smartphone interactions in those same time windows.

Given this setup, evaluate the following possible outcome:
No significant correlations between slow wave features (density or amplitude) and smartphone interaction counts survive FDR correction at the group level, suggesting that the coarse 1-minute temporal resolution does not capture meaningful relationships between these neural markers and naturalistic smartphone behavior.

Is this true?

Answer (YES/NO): NO